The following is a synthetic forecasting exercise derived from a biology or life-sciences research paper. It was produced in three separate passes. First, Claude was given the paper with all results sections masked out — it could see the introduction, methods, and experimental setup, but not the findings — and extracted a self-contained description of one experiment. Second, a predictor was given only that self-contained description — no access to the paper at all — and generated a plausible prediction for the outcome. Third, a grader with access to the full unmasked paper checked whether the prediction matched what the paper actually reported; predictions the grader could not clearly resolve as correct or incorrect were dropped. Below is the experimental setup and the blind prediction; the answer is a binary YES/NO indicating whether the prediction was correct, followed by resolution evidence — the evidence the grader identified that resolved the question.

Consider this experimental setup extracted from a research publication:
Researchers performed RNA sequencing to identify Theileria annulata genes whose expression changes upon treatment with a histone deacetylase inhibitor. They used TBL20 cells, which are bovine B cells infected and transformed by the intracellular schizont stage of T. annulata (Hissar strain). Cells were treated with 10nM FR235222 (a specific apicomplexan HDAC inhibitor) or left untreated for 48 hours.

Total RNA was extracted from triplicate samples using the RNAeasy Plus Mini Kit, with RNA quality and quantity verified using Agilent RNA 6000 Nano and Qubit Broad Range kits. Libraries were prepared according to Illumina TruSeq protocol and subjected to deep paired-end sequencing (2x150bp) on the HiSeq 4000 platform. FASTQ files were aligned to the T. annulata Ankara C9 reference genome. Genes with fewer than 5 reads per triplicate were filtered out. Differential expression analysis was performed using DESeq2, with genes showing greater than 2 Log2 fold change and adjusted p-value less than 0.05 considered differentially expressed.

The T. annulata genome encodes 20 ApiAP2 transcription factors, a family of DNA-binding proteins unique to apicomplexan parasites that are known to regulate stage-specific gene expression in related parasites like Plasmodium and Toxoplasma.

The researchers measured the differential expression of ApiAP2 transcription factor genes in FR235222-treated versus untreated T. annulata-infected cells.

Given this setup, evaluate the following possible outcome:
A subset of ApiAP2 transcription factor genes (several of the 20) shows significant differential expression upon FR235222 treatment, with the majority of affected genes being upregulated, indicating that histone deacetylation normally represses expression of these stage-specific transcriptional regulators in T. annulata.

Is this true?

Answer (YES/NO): YES